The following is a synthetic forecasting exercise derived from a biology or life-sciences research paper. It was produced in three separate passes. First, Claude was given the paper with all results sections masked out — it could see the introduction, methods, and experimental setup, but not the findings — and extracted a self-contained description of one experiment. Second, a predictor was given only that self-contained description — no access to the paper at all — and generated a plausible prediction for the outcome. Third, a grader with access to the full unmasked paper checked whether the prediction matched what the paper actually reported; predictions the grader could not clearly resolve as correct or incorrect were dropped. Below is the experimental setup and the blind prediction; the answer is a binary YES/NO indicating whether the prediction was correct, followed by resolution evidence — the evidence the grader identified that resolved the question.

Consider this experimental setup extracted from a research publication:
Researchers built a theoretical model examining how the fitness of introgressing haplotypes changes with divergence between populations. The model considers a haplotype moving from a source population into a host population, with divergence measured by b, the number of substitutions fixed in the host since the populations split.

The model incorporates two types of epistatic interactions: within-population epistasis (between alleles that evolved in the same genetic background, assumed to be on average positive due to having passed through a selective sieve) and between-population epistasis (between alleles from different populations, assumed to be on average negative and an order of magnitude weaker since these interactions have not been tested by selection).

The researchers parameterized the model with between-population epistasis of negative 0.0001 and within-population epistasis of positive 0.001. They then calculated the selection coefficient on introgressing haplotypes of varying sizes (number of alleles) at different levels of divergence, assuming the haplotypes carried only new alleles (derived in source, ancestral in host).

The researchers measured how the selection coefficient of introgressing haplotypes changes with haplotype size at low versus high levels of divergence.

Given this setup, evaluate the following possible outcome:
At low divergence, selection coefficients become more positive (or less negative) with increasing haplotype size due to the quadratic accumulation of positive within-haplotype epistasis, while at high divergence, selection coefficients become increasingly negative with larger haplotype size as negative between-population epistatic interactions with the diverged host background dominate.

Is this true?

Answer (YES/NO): NO